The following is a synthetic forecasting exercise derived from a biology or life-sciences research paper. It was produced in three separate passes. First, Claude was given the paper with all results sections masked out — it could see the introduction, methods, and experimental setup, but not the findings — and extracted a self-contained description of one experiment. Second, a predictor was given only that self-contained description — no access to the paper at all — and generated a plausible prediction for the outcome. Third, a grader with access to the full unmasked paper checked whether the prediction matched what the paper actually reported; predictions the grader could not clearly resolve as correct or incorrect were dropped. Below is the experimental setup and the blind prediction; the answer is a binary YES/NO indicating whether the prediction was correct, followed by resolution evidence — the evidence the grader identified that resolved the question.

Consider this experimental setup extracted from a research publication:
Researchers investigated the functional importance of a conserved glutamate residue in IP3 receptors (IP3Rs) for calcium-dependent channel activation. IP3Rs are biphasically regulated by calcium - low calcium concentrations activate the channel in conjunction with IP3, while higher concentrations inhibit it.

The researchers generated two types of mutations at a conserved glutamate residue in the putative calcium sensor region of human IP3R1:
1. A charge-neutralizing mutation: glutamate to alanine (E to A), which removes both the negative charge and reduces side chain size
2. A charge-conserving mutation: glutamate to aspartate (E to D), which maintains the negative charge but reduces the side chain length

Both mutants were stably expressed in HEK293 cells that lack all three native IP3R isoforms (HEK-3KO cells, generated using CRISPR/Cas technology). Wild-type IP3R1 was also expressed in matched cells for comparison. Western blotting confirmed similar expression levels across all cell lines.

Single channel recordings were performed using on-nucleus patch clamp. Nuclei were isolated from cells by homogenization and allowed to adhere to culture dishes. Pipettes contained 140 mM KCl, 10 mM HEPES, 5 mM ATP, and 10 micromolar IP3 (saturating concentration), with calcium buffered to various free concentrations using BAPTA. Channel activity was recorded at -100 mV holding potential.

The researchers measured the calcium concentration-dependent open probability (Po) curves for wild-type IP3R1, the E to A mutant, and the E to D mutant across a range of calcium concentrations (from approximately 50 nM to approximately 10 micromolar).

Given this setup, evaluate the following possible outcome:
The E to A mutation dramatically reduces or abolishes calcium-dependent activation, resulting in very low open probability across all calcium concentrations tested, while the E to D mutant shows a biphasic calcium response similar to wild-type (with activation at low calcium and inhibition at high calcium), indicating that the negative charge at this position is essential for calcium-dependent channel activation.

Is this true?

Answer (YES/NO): NO